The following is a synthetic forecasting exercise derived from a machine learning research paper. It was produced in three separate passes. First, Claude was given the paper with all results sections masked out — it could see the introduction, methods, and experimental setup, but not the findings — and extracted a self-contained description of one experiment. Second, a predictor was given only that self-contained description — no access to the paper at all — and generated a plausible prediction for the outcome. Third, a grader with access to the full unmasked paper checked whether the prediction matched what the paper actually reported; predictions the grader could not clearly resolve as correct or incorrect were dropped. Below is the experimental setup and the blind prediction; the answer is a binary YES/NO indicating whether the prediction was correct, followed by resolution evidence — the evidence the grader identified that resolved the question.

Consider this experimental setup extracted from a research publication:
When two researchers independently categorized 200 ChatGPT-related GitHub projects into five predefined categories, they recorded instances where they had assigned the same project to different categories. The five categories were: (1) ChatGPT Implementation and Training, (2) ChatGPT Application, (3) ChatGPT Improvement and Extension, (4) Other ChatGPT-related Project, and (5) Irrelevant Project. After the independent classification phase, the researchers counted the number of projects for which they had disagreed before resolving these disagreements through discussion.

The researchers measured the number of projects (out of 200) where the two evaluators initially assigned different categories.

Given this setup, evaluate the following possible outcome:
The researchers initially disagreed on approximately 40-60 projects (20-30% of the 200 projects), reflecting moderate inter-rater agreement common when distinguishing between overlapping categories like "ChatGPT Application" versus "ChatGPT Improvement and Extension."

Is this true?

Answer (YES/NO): NO